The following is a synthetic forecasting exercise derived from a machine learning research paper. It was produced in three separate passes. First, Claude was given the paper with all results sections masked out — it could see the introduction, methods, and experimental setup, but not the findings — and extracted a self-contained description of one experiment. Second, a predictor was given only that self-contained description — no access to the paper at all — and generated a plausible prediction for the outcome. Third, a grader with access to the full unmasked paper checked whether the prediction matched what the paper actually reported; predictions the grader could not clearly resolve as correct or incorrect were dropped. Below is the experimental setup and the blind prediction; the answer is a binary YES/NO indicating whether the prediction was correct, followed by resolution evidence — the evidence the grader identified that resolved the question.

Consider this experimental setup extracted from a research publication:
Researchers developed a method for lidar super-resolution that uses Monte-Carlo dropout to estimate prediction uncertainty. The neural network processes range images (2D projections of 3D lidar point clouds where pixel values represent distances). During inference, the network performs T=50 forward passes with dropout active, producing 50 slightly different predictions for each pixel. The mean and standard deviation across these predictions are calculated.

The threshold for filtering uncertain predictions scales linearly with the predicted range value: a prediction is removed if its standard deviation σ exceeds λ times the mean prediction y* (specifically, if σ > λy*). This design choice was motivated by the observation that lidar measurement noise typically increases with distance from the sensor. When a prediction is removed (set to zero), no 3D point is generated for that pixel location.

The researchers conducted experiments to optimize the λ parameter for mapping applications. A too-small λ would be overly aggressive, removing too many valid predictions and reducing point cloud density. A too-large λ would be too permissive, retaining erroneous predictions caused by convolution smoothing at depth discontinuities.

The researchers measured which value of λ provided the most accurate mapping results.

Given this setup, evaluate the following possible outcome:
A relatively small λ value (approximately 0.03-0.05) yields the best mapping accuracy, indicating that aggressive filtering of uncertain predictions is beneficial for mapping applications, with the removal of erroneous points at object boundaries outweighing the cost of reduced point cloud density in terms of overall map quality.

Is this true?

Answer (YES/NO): YES